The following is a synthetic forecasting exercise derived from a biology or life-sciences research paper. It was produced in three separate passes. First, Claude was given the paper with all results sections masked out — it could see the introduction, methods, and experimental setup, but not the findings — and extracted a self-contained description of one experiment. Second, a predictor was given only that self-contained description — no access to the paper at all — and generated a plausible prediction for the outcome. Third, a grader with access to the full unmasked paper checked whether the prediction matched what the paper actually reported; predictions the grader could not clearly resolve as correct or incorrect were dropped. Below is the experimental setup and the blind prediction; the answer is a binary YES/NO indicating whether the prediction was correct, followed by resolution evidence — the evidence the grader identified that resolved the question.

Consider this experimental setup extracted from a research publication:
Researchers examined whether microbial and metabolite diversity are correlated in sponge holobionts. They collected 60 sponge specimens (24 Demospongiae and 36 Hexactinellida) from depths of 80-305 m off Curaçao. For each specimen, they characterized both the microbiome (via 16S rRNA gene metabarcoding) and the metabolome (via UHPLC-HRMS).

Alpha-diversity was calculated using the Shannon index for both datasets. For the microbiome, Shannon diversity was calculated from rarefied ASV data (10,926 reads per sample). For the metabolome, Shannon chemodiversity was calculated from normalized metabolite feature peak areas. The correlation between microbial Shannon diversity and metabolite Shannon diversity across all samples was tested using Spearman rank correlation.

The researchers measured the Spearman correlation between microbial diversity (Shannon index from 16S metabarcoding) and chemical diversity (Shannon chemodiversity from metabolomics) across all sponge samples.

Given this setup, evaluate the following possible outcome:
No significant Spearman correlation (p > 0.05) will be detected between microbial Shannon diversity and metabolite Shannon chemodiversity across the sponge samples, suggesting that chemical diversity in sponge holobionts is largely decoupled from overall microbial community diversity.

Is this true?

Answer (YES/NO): NO